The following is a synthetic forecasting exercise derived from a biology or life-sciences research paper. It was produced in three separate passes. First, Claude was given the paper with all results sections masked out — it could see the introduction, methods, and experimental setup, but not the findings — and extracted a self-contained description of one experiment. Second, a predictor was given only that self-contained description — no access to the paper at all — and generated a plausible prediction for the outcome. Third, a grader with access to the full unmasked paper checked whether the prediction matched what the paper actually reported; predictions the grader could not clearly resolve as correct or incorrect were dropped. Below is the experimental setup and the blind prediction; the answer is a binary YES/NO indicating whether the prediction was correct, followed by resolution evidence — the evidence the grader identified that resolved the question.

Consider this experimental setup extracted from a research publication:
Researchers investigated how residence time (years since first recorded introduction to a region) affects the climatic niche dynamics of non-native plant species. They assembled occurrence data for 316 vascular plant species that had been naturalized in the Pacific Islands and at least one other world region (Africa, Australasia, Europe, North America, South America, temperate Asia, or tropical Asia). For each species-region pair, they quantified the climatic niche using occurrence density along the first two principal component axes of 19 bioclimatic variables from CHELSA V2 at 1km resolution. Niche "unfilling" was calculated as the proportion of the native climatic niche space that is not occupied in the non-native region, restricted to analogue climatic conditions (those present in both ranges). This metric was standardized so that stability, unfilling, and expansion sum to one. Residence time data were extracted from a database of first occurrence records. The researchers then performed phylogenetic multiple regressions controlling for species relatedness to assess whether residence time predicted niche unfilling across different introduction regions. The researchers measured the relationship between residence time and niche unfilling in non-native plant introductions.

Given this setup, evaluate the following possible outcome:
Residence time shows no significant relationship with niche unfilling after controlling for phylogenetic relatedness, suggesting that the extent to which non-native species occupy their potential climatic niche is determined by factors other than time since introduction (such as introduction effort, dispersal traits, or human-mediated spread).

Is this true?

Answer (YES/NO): NO